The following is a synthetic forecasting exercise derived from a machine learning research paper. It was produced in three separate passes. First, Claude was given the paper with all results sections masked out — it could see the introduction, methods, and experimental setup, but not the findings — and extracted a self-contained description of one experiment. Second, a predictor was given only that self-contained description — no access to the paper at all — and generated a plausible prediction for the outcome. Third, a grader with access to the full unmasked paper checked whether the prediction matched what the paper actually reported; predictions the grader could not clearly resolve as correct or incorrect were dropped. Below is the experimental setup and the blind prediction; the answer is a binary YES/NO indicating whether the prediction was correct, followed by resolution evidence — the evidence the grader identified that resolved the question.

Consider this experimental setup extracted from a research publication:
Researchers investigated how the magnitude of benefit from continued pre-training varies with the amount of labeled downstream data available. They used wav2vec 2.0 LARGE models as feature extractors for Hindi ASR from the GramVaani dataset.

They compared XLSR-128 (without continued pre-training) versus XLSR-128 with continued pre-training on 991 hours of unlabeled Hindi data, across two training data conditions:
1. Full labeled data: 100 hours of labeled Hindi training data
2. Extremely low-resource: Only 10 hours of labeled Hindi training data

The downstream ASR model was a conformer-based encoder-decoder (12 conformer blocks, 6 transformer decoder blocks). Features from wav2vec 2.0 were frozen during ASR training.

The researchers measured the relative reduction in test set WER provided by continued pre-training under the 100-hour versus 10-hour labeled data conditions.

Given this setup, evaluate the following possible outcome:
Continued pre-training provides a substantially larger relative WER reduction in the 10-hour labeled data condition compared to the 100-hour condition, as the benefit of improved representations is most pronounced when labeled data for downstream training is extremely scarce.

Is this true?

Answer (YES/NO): NO